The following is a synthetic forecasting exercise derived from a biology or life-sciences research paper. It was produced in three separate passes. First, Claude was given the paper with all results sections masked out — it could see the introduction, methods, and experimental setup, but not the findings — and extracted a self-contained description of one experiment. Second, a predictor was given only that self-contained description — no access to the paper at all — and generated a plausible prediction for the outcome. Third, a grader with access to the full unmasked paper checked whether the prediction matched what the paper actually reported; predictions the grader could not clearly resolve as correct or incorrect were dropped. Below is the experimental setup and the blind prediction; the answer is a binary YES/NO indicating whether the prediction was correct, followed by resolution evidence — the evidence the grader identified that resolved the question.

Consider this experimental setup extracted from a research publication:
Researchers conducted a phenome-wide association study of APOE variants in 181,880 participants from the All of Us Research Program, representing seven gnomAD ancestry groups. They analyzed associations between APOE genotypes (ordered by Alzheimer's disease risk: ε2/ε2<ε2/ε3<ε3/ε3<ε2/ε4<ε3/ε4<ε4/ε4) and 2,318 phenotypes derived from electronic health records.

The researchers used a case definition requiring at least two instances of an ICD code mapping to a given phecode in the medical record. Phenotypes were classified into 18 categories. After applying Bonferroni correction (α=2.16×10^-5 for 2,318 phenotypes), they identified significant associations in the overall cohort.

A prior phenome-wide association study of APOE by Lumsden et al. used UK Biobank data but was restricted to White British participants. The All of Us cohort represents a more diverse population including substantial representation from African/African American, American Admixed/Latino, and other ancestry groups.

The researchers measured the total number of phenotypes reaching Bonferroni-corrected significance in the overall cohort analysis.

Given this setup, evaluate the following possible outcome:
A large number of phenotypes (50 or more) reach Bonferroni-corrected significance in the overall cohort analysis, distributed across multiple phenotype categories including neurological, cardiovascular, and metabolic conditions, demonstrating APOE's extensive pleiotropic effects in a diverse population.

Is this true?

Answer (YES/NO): NO